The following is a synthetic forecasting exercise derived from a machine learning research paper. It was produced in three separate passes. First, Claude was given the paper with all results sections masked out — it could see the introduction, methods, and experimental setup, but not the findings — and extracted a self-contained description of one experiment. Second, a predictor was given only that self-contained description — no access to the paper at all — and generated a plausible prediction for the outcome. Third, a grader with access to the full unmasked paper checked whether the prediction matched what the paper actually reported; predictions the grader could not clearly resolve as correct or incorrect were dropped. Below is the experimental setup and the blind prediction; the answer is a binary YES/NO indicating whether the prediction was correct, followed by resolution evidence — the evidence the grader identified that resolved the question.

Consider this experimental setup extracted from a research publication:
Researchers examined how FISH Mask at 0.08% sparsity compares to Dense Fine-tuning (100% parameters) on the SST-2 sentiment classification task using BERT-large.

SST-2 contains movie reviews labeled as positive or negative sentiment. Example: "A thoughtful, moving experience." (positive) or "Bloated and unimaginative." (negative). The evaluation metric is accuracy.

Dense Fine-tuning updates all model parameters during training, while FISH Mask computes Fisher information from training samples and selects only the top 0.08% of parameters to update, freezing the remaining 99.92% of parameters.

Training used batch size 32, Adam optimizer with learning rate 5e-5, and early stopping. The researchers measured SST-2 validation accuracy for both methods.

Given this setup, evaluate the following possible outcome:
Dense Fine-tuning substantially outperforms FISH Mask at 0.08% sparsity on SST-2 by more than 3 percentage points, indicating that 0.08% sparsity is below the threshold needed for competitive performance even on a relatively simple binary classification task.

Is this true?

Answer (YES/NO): NO